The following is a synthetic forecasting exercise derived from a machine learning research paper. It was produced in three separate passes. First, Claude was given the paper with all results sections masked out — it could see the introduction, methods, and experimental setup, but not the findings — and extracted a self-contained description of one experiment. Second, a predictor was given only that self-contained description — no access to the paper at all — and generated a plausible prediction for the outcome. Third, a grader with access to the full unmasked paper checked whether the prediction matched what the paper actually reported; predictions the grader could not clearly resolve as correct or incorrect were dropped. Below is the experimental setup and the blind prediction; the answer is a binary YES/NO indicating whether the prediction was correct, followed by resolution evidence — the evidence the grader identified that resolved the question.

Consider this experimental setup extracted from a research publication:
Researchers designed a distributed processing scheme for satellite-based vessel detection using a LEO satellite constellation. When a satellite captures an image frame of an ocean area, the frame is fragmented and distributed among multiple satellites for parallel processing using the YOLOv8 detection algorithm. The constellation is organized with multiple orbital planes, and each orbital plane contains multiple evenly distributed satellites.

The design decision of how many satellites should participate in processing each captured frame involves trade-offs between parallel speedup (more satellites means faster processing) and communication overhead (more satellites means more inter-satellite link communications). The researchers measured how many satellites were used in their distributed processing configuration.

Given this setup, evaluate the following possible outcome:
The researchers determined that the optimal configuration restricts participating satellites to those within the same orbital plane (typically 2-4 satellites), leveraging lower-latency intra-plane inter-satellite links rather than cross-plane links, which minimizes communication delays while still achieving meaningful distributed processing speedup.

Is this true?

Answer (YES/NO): NO